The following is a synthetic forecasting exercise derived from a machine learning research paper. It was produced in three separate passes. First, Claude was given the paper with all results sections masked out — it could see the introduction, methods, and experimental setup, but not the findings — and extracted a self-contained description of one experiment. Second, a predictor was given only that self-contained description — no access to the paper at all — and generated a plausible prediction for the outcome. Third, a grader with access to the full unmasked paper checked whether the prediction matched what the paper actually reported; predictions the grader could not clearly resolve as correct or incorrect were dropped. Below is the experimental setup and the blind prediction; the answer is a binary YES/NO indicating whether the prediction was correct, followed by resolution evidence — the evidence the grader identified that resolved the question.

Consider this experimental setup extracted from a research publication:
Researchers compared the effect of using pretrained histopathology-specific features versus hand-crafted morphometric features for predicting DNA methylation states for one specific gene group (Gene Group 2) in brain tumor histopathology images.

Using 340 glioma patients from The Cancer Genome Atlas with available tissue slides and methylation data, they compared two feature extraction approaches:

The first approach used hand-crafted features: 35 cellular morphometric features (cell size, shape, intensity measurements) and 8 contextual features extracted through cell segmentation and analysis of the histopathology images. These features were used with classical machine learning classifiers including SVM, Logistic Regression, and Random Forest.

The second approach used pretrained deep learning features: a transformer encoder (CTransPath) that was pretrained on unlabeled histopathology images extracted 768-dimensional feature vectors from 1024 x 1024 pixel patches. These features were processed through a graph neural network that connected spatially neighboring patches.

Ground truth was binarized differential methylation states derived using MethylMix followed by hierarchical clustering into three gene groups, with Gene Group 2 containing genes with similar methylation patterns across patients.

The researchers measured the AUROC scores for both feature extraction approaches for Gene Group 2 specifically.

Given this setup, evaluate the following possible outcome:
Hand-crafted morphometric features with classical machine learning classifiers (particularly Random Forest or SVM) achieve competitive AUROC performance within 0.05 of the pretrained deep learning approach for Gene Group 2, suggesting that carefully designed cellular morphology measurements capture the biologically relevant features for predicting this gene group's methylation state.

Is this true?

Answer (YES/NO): YES